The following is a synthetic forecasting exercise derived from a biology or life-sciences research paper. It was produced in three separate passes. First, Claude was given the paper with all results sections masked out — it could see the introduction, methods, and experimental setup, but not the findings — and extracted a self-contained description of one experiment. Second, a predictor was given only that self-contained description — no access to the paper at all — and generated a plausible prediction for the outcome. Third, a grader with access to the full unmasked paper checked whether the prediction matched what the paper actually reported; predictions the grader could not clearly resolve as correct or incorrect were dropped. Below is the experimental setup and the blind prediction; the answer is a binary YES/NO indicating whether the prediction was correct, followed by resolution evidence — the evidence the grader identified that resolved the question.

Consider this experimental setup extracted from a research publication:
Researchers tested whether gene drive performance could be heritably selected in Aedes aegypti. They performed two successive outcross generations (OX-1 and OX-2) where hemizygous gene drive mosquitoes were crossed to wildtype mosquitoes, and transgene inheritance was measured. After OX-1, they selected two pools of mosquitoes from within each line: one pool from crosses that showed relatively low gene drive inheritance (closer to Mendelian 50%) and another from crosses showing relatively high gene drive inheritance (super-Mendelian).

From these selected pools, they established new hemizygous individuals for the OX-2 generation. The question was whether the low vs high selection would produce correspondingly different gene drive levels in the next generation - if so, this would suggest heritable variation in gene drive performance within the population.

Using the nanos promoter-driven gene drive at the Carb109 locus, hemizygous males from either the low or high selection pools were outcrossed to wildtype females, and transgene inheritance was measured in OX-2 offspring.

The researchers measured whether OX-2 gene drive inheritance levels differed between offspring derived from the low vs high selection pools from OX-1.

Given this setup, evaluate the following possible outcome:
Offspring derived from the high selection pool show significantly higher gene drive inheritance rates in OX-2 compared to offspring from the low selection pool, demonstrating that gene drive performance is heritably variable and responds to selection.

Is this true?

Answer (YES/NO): NO